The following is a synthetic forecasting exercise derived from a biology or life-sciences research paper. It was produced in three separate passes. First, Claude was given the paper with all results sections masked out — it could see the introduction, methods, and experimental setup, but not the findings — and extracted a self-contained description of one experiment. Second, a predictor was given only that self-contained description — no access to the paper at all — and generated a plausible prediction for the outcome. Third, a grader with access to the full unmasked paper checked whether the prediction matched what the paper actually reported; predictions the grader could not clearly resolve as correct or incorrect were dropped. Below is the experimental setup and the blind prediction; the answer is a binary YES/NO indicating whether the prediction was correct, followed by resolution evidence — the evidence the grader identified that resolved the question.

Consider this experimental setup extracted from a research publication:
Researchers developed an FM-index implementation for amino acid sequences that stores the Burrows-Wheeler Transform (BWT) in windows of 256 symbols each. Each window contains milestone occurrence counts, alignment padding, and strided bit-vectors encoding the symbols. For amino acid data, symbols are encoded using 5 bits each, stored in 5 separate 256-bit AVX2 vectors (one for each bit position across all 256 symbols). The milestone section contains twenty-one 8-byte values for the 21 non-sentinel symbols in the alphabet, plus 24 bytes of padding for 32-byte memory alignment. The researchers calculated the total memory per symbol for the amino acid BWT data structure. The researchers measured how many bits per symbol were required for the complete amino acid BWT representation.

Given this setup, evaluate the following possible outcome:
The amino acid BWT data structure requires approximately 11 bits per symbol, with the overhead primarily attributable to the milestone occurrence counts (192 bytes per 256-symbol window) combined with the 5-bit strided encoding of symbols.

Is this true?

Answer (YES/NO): YES